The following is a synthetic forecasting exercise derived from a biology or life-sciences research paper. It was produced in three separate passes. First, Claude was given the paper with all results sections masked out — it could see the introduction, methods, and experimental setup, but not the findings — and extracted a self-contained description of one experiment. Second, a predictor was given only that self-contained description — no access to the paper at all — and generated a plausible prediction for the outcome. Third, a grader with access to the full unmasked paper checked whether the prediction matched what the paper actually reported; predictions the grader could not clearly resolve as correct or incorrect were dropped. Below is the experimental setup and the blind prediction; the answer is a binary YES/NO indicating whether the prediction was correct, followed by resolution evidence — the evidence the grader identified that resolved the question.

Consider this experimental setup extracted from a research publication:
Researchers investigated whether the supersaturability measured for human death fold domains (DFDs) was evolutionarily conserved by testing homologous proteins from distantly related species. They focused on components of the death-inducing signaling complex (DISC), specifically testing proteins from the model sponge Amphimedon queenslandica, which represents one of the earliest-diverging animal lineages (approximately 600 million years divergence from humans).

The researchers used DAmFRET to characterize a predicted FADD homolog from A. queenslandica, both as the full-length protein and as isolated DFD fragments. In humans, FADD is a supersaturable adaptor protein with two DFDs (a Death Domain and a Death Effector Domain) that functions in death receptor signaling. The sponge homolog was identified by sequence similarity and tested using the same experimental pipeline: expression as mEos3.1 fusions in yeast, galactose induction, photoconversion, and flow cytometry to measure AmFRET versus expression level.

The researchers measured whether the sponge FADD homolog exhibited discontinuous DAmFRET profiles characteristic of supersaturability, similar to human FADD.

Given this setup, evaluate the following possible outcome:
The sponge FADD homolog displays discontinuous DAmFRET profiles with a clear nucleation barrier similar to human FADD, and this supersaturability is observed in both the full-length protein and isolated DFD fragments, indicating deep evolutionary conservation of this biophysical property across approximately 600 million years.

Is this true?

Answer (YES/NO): YES